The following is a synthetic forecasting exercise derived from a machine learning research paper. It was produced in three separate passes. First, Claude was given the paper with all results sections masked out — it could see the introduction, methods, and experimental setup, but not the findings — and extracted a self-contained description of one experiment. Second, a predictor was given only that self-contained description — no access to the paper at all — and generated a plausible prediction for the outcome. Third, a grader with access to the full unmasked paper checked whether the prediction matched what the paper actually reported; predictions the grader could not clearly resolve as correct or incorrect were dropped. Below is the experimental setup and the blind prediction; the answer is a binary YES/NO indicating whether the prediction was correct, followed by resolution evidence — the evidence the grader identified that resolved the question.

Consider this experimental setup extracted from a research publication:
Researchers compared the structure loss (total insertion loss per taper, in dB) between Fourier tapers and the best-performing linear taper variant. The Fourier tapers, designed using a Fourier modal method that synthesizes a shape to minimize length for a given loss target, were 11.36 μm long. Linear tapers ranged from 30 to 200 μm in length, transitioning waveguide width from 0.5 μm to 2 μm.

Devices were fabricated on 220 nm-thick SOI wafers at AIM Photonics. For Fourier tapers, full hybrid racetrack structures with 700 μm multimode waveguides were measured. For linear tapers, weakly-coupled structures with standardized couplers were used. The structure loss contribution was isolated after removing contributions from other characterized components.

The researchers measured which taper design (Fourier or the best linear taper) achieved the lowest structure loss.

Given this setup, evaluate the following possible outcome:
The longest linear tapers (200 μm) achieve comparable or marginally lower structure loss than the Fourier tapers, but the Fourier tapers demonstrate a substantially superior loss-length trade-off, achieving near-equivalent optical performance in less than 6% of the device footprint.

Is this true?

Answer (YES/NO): NO